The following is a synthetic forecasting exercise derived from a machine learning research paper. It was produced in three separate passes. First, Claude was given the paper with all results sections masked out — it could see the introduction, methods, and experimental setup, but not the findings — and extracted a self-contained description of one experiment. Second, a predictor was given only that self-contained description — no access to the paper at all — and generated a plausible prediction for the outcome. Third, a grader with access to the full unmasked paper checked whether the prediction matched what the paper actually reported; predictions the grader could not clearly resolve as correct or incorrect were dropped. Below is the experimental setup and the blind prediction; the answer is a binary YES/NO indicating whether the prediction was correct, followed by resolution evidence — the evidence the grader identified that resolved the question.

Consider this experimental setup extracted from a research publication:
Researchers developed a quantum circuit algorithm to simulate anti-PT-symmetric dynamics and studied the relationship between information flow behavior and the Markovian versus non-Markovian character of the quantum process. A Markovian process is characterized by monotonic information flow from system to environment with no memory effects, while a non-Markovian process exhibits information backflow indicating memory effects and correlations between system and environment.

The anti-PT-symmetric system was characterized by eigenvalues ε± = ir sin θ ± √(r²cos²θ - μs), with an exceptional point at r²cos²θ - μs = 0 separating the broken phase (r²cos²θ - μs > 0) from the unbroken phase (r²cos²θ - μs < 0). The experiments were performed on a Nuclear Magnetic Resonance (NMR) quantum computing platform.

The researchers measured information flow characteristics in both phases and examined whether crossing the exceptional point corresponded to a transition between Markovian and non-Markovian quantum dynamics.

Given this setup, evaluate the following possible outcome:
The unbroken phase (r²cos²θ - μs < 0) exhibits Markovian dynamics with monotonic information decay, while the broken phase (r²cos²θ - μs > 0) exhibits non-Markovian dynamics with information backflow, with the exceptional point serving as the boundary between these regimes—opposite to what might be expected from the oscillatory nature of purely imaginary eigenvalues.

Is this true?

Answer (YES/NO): YES